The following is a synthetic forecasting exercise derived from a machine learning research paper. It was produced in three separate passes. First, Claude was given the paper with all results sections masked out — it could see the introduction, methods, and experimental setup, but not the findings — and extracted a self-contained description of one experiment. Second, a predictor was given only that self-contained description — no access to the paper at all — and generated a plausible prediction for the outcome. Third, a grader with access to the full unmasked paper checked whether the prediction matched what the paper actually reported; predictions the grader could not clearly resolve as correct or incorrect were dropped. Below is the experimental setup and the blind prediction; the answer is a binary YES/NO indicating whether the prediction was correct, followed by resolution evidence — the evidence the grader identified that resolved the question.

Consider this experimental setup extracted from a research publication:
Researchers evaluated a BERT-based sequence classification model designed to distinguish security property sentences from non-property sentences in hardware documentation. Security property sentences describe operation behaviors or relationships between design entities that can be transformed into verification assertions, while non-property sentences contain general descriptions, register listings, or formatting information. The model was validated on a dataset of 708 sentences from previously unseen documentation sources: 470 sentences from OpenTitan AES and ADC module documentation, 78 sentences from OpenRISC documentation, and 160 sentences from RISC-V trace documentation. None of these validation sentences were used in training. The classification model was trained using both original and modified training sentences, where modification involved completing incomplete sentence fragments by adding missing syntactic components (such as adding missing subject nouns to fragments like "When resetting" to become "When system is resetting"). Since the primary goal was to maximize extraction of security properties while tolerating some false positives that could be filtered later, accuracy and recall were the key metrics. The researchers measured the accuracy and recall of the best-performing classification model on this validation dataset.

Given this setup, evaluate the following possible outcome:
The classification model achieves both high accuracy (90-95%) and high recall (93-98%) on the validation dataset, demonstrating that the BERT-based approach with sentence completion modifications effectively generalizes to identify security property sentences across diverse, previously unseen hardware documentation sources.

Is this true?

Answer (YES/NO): NO